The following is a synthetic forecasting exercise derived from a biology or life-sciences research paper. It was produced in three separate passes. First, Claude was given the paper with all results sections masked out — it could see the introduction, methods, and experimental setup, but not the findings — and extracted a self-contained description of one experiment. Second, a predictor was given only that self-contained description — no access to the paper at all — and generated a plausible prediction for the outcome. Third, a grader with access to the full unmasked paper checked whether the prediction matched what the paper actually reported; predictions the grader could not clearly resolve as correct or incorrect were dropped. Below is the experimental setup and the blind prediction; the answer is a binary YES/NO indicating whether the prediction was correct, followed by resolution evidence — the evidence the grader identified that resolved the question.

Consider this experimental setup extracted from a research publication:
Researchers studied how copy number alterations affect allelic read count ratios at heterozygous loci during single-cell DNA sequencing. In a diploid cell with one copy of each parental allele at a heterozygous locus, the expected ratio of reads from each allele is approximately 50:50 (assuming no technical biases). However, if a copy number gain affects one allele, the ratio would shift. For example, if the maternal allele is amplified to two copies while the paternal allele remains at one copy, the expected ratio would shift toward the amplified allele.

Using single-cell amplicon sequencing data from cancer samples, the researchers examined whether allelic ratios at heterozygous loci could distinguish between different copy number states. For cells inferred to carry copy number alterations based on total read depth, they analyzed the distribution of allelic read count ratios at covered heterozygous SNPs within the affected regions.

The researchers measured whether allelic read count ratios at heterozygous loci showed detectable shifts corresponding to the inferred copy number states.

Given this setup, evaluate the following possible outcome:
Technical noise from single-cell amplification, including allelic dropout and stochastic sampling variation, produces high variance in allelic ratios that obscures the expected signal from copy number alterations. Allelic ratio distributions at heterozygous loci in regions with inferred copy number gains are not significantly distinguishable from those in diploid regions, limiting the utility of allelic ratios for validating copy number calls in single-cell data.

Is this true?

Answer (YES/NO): NO